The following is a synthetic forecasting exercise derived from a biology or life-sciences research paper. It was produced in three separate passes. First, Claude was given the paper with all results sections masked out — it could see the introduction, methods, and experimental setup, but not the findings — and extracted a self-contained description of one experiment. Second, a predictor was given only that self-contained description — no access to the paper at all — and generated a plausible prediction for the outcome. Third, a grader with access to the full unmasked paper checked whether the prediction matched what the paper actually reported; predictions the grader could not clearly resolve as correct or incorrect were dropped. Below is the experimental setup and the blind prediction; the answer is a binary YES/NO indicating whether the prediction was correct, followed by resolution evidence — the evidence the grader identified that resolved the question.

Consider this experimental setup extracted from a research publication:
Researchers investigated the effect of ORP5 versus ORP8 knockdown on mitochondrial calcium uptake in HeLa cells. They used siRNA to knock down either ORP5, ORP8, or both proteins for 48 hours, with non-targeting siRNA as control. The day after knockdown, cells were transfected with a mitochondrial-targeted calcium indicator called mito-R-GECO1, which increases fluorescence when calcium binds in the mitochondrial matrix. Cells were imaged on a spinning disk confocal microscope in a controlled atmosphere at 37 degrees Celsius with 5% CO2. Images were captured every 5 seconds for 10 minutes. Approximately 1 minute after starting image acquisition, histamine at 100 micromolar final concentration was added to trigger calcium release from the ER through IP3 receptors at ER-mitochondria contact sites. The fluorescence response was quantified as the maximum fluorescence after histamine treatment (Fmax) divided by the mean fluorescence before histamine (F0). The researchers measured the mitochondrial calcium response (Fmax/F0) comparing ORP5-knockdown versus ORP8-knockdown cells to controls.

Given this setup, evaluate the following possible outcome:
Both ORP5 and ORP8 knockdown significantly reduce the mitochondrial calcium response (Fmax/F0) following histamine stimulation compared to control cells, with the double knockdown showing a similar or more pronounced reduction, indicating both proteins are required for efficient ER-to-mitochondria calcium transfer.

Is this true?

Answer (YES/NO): NO